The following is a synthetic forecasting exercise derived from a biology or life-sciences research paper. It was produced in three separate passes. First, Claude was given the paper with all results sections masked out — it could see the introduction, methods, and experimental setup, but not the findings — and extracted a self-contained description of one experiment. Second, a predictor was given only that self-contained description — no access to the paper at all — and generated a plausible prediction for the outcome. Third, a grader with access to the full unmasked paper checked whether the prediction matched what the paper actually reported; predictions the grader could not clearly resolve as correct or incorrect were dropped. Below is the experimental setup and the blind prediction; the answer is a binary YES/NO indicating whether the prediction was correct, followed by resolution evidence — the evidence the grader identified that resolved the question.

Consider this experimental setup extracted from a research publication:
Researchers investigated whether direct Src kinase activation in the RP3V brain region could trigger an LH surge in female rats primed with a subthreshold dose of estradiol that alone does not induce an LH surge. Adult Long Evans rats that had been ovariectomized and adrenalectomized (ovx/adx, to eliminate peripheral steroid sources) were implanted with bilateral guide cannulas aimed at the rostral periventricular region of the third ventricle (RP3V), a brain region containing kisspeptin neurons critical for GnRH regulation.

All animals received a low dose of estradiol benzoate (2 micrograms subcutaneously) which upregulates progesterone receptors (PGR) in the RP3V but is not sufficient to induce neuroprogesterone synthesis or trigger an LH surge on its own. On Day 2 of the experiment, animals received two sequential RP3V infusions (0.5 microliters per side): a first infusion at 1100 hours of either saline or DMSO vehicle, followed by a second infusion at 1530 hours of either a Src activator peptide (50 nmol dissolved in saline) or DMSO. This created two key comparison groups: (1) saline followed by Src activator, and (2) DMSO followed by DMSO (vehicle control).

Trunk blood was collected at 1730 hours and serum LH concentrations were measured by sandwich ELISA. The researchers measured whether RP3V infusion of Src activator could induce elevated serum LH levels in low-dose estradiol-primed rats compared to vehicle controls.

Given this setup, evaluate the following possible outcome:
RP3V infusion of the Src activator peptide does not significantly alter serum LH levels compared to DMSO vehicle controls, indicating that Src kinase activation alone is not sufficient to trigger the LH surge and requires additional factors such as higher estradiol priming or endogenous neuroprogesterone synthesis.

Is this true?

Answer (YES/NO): NO